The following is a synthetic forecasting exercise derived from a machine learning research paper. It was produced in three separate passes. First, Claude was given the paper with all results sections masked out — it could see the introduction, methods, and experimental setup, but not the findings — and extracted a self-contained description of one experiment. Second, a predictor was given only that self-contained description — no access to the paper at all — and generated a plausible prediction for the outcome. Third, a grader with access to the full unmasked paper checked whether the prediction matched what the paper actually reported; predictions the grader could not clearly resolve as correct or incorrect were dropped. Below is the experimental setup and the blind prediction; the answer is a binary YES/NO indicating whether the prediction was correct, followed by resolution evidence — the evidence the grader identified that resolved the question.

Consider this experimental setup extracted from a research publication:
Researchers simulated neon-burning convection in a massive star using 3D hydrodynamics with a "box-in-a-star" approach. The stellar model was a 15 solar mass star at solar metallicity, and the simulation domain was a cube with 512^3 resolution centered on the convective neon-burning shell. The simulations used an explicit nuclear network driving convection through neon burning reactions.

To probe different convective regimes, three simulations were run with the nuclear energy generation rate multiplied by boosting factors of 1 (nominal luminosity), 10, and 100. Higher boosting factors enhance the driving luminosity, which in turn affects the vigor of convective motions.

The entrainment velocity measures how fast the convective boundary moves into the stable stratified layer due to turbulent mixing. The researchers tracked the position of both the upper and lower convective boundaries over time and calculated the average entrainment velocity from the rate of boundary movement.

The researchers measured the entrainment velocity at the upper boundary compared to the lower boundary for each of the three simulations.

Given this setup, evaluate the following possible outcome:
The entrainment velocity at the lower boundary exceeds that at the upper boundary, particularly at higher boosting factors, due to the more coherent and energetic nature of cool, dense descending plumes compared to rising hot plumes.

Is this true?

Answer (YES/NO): NO